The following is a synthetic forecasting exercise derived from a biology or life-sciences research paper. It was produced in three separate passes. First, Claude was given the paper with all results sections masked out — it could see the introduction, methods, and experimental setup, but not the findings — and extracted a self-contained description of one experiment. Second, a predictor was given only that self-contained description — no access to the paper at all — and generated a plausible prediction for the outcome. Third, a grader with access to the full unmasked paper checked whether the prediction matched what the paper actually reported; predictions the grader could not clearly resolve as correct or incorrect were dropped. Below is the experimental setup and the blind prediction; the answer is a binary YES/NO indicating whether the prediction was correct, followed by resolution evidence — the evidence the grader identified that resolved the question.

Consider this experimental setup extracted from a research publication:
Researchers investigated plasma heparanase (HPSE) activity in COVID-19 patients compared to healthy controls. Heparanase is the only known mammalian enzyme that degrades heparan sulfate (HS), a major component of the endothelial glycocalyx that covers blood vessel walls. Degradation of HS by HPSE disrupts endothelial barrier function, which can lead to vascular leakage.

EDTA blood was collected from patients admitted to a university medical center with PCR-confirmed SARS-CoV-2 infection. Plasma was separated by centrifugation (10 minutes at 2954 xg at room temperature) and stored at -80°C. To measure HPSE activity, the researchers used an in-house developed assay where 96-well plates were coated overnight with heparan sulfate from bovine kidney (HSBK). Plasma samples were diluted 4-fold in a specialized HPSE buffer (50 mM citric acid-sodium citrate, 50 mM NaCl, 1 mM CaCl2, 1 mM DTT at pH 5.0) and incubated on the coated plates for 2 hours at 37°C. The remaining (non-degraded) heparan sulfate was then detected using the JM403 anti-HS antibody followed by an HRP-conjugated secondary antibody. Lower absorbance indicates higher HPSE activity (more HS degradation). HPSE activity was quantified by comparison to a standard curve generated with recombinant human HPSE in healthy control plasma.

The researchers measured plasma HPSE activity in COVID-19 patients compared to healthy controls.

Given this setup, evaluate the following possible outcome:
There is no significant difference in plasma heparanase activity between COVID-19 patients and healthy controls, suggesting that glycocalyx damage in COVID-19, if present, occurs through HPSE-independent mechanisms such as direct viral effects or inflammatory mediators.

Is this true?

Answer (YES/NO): NO